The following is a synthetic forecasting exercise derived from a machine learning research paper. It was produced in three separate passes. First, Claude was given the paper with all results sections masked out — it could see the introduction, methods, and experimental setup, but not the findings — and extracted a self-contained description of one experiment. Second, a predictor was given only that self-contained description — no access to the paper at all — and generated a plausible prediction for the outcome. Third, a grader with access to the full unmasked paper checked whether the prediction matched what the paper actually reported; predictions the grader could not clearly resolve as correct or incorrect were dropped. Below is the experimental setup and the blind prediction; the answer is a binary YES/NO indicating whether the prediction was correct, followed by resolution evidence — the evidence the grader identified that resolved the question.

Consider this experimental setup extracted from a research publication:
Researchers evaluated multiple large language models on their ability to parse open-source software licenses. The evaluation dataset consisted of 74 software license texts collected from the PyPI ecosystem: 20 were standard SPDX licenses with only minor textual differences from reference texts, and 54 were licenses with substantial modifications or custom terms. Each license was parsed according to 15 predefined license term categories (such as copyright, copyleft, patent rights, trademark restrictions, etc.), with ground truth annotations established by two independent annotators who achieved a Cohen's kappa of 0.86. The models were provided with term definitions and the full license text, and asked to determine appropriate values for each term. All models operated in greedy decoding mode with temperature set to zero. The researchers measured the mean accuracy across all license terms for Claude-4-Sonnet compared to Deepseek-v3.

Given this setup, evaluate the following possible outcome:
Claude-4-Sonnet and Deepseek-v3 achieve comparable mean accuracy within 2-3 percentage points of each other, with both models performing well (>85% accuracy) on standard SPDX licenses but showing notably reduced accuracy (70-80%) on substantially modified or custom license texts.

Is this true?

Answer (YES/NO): NO